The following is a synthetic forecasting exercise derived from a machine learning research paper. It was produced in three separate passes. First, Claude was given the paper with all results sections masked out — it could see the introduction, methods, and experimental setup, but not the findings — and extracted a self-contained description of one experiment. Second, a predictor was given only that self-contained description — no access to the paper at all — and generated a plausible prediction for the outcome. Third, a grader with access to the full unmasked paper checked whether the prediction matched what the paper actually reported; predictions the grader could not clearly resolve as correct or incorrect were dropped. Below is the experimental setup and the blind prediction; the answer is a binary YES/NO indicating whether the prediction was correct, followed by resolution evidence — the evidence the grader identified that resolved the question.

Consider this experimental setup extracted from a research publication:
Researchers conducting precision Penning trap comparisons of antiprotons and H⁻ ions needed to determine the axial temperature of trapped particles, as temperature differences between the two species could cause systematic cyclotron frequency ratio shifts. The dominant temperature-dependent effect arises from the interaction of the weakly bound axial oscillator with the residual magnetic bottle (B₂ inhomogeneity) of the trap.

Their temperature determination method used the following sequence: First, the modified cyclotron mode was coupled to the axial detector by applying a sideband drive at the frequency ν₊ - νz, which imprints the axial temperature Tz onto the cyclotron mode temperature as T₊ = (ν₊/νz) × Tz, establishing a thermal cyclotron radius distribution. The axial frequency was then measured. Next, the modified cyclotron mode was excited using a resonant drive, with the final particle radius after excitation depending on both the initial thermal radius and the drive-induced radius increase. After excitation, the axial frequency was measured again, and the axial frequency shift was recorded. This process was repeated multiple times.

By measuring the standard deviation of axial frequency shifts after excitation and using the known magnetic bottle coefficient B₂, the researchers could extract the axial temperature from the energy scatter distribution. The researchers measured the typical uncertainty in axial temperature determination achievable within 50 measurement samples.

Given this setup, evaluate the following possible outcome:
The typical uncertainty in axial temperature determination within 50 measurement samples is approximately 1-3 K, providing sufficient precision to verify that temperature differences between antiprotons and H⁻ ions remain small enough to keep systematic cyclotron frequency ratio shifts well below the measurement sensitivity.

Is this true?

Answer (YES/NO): YES